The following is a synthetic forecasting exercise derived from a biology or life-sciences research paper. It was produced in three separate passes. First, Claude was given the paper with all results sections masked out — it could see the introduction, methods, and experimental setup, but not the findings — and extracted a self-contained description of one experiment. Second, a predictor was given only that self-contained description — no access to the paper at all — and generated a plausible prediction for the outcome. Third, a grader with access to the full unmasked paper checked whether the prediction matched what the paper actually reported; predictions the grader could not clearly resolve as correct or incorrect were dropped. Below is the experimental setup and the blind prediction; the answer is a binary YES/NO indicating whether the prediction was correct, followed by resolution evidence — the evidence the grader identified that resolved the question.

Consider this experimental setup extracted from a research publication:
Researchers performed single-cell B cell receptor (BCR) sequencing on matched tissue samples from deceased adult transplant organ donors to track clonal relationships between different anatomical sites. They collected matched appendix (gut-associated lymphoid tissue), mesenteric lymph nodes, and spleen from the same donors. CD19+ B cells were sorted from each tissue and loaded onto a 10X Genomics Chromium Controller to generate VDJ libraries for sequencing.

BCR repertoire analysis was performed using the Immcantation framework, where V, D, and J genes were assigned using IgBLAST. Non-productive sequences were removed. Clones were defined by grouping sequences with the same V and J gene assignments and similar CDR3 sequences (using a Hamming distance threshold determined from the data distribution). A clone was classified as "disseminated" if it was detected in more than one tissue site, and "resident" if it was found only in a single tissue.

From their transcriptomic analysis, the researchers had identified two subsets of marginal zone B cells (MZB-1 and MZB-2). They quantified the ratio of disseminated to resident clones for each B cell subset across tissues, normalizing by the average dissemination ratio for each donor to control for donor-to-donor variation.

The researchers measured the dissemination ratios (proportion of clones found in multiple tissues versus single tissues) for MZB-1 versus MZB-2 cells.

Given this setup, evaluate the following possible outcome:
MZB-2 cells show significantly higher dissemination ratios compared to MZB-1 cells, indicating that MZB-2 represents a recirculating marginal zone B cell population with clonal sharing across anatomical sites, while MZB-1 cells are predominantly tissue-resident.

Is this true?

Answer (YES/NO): NO